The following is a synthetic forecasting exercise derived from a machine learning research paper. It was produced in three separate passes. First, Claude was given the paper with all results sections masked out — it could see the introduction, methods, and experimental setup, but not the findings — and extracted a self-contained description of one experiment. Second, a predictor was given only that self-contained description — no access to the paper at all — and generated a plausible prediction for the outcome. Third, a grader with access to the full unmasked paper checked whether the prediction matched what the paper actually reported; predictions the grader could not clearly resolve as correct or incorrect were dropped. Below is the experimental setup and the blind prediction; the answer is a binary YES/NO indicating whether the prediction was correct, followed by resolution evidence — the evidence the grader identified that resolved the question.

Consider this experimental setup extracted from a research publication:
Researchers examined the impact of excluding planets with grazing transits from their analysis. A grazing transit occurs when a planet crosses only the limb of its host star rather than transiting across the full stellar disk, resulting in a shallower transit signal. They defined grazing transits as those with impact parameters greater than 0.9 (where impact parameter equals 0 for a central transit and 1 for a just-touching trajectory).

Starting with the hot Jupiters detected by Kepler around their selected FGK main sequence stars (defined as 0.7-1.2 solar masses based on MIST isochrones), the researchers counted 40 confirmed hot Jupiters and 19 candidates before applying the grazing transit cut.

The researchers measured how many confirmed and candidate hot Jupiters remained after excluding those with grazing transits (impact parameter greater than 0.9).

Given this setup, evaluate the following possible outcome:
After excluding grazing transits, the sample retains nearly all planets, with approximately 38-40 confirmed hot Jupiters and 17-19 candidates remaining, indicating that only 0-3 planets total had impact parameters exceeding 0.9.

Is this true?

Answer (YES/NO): NO